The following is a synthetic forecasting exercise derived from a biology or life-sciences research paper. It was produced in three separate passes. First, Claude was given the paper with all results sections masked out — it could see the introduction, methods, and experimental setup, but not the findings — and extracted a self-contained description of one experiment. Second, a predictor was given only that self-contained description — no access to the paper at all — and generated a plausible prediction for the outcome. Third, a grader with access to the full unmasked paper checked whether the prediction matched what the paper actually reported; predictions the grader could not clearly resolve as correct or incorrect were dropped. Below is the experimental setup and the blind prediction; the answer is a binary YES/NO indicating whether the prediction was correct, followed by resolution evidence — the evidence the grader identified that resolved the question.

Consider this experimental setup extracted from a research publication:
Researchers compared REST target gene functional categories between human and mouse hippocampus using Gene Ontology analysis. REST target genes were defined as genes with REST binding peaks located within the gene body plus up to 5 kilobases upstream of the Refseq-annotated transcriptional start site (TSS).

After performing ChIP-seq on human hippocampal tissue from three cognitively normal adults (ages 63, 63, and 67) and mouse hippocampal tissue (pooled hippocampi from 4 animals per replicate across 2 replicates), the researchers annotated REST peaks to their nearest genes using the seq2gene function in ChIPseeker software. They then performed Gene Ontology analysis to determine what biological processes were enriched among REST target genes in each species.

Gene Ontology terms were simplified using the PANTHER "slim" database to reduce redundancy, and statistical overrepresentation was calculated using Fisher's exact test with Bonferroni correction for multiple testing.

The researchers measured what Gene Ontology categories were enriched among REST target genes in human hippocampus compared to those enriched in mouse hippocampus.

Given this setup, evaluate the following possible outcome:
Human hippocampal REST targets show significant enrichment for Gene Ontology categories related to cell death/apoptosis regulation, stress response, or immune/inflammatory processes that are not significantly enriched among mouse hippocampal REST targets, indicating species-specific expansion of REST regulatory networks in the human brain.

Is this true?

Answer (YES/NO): YES